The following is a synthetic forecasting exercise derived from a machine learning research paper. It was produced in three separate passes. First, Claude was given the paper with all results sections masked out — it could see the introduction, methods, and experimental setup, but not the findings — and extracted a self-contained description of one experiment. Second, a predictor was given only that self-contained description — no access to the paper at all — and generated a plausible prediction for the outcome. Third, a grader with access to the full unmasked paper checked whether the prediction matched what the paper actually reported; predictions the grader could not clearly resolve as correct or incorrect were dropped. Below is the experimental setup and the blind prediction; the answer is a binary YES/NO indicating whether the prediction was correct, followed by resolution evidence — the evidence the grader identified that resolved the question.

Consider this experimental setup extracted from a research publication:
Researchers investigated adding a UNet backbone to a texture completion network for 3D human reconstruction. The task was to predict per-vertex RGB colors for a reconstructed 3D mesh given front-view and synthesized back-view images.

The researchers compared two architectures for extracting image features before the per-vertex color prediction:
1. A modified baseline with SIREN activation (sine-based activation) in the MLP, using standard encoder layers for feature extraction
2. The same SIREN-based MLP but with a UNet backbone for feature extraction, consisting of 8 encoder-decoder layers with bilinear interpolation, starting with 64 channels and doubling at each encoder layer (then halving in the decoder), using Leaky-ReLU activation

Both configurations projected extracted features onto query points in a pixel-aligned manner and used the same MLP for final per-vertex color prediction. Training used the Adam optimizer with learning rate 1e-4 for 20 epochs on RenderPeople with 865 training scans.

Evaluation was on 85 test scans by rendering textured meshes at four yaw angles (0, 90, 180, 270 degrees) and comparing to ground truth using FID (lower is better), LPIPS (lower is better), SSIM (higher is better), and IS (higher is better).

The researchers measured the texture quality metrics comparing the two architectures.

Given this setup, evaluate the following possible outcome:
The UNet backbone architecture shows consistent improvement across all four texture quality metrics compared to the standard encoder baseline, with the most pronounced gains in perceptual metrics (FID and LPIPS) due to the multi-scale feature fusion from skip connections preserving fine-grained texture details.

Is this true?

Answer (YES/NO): YES